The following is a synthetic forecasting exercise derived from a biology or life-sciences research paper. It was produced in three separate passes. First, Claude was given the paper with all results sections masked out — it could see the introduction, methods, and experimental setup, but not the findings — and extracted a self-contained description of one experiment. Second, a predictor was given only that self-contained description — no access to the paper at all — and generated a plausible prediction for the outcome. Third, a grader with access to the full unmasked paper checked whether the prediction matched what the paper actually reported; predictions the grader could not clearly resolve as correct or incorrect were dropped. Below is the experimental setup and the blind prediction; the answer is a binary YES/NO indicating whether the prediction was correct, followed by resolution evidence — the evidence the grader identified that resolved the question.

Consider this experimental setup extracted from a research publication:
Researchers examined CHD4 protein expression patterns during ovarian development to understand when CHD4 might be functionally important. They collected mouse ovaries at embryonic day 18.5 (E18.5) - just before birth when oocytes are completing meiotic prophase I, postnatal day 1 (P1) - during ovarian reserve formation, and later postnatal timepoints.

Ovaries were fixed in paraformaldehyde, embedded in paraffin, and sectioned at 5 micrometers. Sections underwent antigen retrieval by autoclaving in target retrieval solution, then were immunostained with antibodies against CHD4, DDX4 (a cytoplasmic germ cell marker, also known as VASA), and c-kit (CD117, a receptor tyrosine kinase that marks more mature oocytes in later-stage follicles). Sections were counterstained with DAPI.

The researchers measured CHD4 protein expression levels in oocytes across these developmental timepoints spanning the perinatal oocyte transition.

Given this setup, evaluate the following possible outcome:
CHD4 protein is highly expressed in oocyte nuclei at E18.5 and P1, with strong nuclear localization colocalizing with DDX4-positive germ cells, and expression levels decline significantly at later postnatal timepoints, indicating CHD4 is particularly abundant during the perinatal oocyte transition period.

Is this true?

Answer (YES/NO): NO